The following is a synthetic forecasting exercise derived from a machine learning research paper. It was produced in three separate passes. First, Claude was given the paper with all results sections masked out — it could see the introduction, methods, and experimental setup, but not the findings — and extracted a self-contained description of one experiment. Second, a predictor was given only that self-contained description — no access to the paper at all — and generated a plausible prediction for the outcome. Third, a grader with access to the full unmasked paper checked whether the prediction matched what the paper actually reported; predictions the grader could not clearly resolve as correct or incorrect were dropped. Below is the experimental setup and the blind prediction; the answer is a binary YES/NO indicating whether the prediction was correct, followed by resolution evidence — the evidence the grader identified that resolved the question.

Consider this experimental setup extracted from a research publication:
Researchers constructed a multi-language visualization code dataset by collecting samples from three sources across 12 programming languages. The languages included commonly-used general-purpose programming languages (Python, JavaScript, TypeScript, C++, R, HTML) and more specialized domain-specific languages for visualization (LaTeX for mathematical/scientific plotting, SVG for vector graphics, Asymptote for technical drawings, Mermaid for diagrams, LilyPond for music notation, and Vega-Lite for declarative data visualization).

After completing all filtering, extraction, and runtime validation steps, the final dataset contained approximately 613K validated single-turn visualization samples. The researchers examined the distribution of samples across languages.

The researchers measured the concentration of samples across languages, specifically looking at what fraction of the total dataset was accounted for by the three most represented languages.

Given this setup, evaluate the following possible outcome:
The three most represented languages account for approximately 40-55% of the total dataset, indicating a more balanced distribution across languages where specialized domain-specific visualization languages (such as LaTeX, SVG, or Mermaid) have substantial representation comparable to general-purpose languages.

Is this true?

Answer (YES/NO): NO